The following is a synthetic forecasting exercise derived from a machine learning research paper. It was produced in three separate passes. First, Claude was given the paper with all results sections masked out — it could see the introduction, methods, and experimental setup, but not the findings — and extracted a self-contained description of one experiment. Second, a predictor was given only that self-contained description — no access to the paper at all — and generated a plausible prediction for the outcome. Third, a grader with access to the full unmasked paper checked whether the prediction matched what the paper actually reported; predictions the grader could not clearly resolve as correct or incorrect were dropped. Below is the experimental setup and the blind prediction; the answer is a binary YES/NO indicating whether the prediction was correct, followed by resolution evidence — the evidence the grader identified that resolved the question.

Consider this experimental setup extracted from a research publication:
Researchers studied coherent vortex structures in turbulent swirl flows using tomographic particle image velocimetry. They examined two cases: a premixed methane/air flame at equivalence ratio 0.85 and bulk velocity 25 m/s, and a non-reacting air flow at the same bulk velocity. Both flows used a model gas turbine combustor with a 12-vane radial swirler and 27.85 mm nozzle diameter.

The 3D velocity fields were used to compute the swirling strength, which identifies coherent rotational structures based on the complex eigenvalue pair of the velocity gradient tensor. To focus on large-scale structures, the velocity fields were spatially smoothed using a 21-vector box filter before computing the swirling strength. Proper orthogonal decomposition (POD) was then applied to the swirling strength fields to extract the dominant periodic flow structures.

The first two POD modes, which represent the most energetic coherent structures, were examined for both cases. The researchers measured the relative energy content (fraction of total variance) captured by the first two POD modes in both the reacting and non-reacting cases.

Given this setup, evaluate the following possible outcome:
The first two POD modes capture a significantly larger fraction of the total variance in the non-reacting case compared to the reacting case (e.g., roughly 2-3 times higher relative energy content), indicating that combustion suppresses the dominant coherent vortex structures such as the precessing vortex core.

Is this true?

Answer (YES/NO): NO